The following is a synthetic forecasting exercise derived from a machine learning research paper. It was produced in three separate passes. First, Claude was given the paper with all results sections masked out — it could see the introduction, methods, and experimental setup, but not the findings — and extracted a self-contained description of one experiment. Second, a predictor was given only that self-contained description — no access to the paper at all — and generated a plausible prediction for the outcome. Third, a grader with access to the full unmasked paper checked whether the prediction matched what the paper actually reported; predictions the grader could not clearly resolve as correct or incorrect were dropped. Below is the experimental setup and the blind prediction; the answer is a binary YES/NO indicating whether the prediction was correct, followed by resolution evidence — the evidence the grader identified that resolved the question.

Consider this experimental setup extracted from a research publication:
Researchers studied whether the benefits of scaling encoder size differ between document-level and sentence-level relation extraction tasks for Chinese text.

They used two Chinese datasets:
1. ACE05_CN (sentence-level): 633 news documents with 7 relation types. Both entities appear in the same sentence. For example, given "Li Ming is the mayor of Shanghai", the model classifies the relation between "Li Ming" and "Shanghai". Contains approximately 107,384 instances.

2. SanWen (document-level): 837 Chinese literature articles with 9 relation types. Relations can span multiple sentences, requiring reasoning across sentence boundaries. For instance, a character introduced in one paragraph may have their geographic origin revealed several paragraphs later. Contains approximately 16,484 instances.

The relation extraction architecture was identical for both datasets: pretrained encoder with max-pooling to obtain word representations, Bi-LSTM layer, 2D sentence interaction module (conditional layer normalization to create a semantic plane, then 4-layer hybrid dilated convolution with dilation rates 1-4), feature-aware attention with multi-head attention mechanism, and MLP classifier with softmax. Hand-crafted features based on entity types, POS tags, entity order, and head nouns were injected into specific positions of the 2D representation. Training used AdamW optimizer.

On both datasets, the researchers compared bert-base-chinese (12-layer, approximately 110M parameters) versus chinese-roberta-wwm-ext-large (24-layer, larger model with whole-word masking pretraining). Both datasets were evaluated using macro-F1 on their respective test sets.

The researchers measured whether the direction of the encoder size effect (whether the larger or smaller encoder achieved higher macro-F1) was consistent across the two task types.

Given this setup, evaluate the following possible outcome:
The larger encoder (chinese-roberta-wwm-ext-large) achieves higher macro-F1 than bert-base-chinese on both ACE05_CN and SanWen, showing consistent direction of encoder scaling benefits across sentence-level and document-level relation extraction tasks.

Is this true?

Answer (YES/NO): NO